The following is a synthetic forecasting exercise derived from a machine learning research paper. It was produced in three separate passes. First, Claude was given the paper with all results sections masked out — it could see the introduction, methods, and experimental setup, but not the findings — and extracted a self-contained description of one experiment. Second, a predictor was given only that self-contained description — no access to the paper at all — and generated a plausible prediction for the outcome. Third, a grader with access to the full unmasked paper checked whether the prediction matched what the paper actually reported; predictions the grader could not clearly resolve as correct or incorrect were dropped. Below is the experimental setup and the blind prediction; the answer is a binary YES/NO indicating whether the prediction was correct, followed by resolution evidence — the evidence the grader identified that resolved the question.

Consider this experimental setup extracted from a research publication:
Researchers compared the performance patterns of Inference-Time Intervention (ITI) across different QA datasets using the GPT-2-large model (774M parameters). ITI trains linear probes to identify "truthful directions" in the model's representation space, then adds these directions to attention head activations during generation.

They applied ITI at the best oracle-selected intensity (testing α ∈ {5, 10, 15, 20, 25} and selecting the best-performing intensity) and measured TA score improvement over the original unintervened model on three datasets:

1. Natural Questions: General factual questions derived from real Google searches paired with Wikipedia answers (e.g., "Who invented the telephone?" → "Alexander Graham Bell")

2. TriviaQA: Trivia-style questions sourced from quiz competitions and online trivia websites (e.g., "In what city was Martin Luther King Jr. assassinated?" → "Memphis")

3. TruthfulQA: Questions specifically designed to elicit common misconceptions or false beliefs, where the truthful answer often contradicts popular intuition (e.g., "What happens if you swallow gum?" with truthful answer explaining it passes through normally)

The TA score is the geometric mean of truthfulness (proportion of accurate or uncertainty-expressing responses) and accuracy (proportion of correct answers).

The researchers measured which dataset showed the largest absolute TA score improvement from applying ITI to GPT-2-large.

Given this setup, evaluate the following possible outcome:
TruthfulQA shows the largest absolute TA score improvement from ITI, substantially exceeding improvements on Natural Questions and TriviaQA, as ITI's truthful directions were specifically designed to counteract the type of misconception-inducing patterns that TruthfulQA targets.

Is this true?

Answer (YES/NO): NO